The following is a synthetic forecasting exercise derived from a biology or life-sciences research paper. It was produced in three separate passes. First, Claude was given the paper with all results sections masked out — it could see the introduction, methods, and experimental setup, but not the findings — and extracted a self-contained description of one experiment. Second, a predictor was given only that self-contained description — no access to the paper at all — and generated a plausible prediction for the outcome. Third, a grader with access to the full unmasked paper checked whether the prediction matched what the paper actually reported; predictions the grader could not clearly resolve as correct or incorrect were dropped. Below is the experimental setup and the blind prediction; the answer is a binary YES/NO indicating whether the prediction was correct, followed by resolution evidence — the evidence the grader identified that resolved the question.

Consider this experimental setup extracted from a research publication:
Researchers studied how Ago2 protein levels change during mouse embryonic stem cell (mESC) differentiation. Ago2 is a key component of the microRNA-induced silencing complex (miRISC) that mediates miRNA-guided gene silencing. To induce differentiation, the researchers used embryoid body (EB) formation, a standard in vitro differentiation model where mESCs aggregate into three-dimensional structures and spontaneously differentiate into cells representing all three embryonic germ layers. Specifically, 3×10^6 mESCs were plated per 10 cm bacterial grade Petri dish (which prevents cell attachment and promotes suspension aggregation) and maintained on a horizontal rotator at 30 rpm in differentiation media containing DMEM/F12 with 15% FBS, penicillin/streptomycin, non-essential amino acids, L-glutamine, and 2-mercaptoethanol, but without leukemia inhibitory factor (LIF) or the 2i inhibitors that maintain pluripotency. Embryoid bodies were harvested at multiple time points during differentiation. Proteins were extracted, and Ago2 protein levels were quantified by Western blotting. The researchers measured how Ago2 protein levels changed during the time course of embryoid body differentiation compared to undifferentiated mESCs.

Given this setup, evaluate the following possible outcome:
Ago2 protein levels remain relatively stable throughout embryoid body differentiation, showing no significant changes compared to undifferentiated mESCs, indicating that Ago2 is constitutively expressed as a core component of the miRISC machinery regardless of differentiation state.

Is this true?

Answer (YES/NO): NO